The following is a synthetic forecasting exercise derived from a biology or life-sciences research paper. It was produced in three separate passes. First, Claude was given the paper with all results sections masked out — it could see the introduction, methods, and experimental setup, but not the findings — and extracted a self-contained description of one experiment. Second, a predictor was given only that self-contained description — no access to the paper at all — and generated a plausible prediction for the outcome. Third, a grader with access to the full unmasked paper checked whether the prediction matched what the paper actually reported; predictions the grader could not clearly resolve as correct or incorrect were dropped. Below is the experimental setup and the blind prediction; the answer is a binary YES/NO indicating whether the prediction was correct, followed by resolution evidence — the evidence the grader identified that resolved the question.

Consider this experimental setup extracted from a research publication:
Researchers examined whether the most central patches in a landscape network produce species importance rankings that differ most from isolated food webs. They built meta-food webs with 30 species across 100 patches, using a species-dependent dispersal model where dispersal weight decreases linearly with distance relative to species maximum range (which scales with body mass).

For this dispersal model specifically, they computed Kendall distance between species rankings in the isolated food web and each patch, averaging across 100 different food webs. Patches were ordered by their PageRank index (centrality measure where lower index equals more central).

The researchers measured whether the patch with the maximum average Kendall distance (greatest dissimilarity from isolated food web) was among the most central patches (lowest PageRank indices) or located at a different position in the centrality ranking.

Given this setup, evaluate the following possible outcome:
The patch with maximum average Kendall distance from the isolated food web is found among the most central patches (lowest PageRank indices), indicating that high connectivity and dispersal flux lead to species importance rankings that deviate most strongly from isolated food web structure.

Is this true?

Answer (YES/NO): NO